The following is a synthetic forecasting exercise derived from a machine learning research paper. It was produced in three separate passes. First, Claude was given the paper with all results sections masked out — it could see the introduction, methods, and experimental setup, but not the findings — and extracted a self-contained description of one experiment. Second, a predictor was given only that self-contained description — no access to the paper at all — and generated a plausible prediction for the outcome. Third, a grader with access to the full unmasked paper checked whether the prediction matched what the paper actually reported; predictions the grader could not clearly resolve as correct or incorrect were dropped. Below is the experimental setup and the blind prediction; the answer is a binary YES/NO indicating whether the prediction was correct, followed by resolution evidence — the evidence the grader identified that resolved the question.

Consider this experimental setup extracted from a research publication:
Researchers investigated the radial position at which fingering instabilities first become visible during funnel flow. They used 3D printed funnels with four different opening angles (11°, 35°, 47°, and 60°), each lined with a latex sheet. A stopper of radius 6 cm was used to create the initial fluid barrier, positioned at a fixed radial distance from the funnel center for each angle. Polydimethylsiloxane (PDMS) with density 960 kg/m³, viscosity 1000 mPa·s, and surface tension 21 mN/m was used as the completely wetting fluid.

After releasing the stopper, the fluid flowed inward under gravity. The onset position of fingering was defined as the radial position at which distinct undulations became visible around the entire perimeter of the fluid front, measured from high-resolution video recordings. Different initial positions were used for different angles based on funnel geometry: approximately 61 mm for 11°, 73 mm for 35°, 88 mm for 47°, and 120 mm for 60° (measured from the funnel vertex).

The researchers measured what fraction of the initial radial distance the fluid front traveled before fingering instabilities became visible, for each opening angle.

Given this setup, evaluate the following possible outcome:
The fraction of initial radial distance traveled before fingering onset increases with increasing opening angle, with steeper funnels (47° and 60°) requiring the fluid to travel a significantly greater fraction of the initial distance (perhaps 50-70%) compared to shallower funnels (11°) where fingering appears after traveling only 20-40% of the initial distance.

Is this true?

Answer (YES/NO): NO